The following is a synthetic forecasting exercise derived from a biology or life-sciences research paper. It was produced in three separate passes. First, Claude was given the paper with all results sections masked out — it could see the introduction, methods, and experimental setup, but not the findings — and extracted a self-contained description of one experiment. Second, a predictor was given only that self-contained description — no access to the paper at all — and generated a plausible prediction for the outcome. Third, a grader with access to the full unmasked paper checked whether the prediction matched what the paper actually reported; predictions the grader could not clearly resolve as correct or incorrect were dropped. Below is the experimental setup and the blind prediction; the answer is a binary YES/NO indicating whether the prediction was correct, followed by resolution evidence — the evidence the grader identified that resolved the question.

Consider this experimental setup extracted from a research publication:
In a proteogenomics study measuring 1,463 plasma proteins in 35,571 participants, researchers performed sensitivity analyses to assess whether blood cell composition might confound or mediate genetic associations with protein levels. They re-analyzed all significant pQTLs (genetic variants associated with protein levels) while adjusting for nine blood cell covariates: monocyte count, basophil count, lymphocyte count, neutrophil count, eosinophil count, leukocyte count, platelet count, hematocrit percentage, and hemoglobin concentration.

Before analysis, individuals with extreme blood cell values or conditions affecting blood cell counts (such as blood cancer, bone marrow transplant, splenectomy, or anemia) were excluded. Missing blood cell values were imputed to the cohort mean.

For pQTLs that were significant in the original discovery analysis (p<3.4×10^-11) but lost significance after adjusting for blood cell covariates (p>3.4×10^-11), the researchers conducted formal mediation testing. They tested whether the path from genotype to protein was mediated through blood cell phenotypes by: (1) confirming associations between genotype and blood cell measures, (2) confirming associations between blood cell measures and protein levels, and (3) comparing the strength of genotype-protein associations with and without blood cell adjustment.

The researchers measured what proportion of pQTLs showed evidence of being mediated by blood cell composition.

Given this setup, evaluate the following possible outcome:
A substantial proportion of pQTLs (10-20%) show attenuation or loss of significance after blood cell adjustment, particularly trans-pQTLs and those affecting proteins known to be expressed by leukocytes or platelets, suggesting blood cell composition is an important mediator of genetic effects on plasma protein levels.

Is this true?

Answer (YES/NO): NO